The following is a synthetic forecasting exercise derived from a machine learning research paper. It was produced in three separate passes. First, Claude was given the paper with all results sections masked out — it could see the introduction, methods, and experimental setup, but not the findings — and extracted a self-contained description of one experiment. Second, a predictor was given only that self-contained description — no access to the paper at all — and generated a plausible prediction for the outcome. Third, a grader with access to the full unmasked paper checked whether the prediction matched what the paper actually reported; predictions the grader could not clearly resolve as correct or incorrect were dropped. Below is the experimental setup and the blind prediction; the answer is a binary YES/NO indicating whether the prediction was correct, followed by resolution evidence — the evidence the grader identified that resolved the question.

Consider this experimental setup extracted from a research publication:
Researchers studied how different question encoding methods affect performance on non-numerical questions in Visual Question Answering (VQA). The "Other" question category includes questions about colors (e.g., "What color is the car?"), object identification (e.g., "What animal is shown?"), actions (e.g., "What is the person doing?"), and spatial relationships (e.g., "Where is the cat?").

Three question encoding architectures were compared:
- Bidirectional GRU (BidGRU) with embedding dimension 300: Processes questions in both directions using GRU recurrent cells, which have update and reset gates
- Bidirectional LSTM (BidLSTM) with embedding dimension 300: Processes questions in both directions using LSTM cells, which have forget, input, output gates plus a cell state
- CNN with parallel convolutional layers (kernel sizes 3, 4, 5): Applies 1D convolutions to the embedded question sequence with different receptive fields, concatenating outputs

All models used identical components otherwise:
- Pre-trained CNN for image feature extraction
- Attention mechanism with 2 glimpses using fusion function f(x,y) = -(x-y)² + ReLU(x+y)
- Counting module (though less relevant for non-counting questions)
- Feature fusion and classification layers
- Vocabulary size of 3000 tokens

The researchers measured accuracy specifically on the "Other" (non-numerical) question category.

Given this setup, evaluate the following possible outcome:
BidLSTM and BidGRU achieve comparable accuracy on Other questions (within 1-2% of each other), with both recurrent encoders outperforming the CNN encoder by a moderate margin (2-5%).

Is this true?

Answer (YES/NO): YES